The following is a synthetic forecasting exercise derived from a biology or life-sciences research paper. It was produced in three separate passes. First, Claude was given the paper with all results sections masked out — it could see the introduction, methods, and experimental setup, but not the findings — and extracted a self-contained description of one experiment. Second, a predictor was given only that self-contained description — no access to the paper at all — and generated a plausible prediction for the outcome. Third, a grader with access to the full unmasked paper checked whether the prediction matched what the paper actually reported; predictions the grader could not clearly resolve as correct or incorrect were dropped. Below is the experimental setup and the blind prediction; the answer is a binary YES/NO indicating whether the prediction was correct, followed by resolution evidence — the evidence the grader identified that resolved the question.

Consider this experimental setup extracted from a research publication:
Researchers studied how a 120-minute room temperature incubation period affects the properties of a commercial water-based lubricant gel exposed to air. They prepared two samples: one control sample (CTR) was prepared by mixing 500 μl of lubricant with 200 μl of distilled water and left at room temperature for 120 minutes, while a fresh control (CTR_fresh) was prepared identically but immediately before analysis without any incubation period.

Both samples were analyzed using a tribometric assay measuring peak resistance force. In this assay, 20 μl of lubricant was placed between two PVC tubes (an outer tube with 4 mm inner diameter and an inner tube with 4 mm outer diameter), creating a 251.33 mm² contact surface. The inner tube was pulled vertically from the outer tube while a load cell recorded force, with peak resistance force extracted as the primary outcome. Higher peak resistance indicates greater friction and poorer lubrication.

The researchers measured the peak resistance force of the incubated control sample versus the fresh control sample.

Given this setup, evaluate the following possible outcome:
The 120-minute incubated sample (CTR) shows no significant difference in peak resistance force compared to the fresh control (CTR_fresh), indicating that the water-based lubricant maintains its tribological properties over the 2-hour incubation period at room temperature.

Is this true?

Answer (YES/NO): NO